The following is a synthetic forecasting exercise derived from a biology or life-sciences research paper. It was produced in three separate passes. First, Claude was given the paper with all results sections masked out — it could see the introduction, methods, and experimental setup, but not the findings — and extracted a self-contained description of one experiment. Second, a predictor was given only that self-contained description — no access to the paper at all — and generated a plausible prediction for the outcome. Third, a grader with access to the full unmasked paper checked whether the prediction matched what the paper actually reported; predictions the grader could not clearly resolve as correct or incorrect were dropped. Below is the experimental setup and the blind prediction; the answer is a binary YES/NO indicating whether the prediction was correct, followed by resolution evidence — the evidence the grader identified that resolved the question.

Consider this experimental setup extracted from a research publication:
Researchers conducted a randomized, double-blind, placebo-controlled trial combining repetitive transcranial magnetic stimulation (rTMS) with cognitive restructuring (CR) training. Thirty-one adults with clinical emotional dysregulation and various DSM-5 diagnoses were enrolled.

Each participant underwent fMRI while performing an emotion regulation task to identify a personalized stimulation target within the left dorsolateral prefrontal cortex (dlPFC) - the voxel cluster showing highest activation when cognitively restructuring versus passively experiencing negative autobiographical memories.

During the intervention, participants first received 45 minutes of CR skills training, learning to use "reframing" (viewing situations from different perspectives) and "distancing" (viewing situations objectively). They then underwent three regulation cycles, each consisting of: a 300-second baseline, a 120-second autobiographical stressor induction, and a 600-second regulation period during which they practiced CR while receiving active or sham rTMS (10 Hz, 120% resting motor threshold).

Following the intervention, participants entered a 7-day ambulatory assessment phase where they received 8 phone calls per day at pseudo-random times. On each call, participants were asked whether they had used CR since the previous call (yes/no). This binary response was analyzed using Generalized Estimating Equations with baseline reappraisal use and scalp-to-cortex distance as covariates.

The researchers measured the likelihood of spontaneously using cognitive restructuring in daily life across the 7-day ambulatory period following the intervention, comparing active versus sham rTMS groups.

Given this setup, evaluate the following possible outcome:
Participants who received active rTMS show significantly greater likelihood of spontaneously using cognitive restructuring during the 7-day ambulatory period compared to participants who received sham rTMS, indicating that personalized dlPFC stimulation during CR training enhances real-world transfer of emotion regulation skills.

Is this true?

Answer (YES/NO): YES